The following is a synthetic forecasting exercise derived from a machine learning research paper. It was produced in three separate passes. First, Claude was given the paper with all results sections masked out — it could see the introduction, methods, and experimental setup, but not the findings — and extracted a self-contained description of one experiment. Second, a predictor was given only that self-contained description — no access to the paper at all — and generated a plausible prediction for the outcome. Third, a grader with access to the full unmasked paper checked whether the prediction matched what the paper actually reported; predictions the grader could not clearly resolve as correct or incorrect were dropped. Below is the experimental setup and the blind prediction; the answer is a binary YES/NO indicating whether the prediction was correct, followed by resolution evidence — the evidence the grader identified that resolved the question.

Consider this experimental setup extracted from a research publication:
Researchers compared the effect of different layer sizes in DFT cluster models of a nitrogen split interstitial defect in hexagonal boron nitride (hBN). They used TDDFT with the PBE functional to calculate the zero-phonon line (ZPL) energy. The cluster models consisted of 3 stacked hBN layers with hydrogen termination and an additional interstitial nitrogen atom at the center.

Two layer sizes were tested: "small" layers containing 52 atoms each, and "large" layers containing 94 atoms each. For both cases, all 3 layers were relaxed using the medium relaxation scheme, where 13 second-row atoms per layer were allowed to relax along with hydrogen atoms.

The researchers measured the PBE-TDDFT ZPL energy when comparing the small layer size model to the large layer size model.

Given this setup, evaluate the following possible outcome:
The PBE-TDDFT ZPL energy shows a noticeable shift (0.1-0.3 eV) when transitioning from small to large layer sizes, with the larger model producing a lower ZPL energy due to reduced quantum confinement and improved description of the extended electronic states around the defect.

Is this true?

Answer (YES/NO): NO